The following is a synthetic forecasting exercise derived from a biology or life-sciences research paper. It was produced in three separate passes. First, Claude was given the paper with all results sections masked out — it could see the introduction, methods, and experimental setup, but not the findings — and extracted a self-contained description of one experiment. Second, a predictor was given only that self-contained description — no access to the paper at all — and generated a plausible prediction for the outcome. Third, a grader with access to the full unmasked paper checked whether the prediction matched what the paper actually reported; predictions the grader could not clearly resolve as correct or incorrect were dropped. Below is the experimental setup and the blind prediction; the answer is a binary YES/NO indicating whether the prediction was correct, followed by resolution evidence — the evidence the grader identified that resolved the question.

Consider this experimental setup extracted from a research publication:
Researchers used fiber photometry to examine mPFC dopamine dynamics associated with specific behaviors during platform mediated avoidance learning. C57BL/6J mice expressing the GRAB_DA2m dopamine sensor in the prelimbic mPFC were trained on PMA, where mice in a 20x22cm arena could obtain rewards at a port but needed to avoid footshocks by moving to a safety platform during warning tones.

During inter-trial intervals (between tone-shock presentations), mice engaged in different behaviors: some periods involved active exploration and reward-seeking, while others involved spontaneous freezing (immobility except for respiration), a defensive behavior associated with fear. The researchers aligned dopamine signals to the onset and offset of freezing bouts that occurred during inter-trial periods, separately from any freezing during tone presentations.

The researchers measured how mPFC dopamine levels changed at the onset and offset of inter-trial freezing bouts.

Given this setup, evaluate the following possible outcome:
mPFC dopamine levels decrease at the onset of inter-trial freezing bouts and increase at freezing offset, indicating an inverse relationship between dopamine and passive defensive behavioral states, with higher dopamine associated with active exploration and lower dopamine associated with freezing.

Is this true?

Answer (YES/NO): NO